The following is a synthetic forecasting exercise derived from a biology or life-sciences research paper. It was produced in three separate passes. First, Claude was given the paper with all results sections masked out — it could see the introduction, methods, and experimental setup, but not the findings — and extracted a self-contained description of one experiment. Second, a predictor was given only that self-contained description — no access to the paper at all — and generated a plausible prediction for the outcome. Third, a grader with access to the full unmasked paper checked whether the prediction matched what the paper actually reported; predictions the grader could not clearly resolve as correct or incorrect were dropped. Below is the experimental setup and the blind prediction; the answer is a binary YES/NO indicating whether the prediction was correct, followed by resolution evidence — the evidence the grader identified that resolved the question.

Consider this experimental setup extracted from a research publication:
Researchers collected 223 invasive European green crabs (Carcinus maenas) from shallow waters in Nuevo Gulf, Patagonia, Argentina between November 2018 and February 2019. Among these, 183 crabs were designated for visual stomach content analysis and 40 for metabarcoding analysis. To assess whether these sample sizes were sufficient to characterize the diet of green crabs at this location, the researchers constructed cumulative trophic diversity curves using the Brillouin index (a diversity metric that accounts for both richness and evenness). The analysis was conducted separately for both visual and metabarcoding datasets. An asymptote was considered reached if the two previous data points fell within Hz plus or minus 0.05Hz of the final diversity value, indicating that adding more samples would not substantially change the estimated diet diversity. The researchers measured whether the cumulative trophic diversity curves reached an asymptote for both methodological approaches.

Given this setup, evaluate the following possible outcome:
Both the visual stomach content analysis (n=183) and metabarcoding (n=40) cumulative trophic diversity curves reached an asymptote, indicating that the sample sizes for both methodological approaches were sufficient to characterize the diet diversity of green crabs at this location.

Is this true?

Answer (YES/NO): YES